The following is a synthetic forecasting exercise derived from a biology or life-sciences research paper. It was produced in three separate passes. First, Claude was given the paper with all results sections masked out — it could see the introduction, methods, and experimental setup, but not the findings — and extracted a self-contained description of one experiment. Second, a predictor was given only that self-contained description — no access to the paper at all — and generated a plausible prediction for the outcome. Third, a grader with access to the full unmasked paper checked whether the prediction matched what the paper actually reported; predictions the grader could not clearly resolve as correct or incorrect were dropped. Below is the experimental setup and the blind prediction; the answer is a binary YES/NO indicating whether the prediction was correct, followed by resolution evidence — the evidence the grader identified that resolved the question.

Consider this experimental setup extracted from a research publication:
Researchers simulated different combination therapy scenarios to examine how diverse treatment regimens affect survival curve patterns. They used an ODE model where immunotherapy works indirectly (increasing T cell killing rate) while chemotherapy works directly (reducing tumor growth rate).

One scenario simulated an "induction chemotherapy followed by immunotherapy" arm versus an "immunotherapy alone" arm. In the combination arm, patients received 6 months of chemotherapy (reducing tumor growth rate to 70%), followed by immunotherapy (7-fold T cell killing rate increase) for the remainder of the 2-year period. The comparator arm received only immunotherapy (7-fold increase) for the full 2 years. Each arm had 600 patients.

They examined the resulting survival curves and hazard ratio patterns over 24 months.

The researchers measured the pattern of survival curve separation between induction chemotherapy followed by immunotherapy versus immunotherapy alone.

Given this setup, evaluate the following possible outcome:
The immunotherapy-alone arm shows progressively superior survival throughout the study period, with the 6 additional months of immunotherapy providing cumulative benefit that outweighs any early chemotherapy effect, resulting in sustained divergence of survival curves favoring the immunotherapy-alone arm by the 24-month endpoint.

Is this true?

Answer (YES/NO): NO